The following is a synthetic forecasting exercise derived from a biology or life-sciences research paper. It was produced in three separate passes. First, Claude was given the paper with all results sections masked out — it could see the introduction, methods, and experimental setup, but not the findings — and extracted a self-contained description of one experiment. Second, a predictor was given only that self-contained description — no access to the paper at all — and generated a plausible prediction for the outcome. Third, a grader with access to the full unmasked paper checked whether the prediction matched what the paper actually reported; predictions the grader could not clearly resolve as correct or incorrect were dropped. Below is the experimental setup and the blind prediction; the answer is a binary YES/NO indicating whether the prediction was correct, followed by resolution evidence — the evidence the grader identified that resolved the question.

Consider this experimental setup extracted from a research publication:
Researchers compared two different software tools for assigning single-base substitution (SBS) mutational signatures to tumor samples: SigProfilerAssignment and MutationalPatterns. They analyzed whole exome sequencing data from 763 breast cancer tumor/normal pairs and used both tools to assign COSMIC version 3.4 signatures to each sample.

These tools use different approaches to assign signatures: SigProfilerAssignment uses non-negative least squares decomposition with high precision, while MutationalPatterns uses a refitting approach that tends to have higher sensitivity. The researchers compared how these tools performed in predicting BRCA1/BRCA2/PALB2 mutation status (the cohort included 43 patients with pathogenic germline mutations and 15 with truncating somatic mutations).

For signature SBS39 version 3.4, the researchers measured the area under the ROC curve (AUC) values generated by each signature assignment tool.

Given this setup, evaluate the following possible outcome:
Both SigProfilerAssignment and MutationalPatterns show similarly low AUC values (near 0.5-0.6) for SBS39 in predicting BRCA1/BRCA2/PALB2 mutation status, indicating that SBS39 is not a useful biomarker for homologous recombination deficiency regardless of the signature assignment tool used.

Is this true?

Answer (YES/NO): NO